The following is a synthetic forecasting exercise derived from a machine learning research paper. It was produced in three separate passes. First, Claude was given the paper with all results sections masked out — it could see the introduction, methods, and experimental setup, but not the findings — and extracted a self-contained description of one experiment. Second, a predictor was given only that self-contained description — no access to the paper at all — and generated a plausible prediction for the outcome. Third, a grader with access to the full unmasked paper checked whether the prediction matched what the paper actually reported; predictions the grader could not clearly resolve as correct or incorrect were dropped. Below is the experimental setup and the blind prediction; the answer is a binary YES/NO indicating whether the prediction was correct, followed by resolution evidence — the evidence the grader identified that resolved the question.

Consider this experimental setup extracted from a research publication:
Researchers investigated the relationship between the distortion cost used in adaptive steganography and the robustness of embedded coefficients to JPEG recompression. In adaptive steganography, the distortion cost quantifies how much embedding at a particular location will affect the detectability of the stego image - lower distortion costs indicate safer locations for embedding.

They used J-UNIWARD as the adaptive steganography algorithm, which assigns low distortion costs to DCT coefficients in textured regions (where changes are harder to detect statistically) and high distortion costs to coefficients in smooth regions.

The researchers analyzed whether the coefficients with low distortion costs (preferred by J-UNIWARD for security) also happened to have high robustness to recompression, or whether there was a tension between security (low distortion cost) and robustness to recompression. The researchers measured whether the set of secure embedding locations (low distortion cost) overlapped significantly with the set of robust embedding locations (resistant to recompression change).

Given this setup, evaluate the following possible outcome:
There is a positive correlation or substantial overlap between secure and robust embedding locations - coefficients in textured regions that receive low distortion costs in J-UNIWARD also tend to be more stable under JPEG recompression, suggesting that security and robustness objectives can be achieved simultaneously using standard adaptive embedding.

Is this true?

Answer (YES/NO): NO